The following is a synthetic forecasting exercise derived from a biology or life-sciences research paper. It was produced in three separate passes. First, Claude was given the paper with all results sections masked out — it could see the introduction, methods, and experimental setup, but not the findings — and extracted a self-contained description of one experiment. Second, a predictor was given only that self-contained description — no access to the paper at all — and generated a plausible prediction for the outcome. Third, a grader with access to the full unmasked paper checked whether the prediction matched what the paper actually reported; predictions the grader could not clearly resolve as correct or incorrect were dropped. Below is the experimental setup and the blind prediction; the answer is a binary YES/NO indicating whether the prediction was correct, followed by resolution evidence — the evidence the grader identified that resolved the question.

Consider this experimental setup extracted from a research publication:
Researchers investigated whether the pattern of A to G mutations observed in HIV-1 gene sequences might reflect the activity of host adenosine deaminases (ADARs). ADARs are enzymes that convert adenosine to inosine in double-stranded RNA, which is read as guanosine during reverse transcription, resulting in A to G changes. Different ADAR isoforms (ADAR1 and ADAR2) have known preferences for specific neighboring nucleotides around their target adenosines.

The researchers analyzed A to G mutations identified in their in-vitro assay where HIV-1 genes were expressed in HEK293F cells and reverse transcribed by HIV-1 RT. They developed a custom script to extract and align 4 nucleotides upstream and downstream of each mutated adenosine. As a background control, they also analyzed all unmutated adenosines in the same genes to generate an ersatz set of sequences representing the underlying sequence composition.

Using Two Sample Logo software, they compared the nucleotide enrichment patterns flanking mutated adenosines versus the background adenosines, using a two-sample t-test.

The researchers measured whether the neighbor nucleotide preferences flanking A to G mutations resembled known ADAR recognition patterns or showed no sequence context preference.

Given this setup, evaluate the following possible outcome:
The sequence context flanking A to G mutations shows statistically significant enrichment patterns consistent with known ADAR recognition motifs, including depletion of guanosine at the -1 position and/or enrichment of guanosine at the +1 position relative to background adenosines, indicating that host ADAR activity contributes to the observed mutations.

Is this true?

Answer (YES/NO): YES